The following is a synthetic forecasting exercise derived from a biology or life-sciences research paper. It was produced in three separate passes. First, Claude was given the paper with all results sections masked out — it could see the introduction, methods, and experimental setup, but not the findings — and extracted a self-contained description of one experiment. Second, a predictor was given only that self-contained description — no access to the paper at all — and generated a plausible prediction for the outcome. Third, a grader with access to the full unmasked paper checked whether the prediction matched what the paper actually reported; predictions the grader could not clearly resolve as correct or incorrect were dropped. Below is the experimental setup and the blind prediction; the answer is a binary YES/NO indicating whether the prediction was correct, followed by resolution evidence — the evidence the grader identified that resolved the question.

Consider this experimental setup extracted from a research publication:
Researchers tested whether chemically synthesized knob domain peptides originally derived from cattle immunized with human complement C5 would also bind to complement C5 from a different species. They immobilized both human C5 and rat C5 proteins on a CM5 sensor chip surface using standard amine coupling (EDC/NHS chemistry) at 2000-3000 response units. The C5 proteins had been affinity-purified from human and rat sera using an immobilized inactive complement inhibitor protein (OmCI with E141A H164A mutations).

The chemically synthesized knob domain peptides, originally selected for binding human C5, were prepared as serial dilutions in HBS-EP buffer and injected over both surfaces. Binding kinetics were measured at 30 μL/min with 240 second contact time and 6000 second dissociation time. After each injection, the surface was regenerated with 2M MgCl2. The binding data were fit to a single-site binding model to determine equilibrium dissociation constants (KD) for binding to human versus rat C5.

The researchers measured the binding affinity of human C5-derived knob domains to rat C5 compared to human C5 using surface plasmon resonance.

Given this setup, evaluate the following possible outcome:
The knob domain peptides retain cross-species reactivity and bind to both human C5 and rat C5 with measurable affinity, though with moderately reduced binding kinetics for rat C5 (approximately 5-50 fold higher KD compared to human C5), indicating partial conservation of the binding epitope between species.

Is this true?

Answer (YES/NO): NO